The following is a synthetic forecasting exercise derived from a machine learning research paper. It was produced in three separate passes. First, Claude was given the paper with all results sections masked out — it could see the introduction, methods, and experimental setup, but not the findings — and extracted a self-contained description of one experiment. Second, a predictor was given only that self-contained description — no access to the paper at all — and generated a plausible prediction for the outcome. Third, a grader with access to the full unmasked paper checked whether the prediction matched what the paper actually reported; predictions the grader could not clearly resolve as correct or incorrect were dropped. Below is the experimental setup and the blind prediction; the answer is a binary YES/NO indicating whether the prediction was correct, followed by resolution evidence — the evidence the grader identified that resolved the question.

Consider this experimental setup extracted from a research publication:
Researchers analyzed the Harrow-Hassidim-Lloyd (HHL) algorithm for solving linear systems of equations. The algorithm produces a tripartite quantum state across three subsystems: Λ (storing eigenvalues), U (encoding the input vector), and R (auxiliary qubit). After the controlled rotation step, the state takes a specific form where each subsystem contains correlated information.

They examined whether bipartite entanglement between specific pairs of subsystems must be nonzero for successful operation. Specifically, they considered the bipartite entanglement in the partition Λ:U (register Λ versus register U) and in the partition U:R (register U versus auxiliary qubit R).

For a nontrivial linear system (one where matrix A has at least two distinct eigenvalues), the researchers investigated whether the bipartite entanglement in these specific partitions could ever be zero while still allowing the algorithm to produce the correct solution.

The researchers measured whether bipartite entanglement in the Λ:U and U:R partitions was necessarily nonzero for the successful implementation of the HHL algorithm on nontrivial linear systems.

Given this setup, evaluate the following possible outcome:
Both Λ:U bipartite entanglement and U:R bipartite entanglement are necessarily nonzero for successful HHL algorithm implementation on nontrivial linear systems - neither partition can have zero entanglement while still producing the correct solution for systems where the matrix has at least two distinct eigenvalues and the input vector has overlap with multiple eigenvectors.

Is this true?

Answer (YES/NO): NO